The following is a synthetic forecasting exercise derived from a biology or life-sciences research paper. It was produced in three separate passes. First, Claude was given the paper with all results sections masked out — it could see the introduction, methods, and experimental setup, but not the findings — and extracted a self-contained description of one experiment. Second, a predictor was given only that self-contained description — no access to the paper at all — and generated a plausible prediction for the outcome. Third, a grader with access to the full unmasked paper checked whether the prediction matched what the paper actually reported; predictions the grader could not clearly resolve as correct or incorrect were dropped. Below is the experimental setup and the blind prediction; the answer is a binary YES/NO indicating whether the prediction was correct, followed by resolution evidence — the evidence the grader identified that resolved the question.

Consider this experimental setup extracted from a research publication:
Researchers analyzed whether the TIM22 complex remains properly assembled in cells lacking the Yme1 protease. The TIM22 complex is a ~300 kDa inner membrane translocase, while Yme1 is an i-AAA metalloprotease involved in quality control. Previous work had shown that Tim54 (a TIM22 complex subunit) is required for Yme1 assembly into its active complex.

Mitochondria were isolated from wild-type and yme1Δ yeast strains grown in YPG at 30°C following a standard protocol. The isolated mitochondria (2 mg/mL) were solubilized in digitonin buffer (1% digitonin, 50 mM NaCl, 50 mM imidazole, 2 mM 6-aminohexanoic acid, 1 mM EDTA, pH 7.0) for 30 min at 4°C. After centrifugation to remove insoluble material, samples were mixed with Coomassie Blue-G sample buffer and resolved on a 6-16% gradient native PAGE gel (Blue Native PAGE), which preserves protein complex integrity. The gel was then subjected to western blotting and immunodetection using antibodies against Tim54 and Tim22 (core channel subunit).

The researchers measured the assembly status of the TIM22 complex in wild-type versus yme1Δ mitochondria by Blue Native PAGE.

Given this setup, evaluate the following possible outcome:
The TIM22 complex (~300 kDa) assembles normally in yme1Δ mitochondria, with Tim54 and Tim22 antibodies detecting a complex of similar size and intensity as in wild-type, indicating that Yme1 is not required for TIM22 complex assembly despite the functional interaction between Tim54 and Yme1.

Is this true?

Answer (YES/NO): NO